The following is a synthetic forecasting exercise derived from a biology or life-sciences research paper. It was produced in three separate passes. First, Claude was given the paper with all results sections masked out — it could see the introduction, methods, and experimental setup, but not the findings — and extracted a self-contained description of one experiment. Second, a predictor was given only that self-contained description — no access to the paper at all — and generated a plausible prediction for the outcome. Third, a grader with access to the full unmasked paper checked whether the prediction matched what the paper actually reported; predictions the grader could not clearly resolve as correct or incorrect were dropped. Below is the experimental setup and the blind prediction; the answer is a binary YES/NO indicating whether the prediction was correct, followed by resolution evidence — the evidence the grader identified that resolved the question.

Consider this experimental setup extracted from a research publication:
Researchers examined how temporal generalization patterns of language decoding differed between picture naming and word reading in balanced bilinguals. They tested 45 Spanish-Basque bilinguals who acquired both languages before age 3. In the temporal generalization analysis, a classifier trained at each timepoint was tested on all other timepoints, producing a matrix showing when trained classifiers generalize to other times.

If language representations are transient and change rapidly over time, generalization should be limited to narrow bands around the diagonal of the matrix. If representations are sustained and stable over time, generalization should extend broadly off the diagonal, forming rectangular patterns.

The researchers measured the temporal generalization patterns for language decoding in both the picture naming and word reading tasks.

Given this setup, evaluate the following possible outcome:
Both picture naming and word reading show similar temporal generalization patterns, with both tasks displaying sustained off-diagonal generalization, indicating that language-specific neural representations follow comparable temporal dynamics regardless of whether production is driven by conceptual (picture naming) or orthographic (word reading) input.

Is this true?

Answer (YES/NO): NO